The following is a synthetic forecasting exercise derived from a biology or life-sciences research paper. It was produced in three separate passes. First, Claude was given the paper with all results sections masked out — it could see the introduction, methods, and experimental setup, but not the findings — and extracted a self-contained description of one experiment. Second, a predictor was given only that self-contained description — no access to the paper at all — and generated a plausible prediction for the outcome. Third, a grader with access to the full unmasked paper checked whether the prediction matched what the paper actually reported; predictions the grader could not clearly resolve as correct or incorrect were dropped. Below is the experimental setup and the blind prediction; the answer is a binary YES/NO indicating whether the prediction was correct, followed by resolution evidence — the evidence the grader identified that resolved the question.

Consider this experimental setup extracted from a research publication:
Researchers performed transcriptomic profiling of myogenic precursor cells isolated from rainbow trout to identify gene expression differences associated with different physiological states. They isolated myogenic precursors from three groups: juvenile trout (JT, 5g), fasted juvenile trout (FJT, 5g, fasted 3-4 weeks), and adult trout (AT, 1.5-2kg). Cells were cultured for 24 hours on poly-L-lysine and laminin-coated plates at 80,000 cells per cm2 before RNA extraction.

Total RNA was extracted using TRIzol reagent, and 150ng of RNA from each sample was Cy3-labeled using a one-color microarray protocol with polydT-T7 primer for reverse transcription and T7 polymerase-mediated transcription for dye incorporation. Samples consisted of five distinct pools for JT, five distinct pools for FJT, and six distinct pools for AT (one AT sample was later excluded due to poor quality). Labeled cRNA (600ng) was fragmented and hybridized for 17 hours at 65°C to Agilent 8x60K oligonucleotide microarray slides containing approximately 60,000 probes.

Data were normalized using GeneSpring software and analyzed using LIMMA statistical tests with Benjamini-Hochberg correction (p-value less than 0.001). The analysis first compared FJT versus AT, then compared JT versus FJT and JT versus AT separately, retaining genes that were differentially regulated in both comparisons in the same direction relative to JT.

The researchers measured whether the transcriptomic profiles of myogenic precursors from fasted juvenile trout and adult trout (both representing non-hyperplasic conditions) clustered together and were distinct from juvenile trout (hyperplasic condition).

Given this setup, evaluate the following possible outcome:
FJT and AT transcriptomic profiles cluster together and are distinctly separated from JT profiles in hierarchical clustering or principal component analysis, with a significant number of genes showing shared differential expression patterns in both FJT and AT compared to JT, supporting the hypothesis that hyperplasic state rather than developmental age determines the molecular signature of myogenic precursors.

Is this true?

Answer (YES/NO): YES